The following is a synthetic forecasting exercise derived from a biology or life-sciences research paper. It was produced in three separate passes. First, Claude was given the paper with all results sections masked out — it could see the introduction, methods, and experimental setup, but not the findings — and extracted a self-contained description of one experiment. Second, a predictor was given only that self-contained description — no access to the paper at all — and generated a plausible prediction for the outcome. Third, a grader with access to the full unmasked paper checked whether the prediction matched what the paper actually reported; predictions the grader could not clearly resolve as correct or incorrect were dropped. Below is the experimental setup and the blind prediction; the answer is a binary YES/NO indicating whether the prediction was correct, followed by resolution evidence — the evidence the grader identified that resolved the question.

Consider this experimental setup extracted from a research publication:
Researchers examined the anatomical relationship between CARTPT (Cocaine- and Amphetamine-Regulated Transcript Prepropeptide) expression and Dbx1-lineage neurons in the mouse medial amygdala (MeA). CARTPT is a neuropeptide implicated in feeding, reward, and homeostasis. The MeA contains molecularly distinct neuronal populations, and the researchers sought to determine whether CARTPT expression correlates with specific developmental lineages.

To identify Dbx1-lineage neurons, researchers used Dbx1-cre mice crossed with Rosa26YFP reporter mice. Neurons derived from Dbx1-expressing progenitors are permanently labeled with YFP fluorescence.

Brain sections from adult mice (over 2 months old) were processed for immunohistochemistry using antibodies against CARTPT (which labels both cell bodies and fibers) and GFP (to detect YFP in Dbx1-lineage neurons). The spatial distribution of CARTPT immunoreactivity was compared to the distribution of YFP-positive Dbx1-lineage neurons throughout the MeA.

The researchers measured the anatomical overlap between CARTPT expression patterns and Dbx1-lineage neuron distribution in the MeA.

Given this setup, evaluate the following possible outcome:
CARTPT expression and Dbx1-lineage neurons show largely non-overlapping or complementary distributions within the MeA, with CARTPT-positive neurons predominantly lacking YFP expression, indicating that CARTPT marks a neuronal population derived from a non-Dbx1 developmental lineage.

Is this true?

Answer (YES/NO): NO